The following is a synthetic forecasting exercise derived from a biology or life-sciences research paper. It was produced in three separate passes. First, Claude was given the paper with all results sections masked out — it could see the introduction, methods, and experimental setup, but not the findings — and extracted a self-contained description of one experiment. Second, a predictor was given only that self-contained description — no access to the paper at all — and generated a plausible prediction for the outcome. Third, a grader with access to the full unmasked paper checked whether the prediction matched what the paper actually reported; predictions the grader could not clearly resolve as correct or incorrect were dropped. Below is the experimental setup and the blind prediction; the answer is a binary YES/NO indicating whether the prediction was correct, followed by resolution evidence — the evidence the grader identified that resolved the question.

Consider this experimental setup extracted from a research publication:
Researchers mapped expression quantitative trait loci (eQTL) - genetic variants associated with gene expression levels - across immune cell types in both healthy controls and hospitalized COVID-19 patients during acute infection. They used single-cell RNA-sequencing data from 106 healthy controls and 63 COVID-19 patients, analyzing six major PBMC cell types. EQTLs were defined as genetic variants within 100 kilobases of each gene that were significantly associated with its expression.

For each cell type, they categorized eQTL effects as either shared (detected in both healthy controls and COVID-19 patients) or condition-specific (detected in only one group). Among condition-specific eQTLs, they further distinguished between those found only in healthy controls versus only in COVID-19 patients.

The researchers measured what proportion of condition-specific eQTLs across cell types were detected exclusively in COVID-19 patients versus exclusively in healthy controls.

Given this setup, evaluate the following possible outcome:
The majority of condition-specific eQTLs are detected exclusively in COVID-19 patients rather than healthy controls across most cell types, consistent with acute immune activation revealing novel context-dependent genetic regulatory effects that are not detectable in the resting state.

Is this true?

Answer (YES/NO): YES